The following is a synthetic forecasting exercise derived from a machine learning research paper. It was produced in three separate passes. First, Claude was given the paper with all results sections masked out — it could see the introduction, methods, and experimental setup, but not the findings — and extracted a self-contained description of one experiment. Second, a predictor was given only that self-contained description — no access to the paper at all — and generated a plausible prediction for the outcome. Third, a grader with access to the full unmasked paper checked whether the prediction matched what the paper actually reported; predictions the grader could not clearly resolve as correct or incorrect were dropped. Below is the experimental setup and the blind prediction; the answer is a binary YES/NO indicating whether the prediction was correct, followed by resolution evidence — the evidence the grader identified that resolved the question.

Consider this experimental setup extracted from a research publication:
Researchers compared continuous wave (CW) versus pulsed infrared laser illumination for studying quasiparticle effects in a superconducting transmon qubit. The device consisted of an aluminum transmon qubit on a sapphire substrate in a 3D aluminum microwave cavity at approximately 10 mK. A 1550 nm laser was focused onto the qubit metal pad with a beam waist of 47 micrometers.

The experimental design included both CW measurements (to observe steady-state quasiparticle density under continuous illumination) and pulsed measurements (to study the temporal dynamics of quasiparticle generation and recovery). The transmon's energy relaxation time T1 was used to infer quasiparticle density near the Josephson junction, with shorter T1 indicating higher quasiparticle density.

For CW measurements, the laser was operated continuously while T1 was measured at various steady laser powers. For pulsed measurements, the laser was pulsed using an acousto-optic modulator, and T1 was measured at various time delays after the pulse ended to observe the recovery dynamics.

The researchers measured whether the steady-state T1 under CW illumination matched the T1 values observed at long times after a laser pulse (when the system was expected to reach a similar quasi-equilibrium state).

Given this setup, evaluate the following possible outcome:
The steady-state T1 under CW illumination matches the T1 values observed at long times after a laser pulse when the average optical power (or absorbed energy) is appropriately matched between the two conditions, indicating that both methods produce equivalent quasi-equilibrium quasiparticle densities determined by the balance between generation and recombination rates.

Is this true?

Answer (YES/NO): NO